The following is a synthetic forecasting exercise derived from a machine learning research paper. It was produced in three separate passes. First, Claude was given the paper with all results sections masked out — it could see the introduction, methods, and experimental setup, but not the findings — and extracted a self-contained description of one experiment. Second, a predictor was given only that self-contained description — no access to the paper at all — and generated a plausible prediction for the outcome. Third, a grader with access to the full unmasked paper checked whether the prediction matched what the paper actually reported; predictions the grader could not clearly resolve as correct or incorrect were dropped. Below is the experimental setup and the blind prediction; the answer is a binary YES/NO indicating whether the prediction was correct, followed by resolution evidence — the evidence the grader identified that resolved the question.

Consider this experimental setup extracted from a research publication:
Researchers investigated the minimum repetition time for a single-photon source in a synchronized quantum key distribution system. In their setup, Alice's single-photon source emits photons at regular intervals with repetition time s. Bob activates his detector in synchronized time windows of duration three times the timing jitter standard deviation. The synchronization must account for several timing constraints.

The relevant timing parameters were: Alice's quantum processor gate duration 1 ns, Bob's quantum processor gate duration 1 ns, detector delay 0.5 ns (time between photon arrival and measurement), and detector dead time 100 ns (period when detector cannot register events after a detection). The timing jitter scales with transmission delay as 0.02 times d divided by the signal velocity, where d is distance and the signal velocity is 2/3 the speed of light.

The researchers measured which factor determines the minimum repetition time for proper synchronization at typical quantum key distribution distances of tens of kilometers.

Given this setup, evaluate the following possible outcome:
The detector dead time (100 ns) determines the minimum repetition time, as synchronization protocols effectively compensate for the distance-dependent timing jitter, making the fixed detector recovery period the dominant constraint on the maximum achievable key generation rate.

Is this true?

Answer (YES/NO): NO